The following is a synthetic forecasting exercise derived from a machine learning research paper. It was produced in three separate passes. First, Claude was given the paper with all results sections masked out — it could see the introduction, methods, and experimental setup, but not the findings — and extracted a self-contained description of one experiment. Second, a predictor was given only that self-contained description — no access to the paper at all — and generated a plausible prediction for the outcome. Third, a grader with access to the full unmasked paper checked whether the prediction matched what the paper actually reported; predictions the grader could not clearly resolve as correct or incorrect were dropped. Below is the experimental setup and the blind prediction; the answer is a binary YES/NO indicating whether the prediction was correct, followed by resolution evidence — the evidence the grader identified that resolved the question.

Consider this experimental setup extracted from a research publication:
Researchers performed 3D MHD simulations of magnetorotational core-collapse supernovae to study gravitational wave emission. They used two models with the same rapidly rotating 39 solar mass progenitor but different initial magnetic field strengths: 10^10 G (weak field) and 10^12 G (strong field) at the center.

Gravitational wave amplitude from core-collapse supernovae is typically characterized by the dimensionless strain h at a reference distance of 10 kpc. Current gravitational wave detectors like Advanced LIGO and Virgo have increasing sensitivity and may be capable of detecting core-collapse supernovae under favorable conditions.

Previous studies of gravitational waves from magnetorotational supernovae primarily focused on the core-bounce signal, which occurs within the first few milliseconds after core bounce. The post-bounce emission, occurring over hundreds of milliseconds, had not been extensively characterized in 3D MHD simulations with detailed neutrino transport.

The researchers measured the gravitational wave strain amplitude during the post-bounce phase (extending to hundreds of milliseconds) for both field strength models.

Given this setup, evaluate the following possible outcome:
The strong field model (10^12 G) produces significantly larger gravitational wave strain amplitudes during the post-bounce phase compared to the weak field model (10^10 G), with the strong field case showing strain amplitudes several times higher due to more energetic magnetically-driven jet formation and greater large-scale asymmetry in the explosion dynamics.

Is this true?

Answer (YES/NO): NO